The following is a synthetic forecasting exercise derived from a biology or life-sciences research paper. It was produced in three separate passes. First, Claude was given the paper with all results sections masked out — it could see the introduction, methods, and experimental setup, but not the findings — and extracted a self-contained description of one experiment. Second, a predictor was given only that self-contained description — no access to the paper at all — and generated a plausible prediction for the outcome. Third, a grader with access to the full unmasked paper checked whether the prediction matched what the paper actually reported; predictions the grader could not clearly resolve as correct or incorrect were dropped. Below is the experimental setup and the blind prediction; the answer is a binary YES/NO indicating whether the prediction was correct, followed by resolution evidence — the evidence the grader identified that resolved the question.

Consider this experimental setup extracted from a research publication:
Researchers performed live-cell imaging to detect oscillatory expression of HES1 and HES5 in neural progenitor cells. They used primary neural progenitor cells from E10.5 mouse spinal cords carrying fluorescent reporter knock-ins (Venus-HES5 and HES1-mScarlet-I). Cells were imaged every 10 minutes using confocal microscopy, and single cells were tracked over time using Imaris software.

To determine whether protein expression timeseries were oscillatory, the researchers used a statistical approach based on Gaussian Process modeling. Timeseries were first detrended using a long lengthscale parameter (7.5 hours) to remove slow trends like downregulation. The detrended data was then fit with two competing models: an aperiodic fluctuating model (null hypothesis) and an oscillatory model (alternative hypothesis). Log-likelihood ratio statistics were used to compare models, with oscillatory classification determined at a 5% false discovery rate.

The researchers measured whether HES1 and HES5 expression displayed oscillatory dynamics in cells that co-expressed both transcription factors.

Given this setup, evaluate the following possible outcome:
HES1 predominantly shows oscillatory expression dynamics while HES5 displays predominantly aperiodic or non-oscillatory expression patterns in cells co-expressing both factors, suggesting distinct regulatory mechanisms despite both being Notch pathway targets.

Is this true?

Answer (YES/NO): NO